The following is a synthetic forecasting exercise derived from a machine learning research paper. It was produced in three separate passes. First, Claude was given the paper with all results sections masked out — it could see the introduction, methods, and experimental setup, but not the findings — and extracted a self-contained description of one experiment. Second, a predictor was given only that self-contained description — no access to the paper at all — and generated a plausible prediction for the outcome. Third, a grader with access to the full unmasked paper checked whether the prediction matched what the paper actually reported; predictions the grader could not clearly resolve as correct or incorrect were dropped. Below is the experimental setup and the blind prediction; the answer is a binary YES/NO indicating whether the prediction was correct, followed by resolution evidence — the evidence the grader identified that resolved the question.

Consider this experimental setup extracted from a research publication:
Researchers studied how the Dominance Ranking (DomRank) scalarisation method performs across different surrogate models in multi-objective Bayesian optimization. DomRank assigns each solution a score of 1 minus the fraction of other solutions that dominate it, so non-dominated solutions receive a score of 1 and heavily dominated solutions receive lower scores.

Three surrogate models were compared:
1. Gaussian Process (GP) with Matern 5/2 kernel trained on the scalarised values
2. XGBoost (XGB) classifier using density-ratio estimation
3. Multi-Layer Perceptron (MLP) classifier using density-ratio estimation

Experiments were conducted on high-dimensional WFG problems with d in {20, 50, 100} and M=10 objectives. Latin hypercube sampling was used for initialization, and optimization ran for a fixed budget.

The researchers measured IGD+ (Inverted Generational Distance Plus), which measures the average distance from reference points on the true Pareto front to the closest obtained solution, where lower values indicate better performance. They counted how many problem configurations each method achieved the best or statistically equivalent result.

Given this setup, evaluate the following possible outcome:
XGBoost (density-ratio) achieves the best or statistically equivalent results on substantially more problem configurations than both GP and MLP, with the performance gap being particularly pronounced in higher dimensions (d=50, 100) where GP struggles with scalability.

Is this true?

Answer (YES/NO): NO